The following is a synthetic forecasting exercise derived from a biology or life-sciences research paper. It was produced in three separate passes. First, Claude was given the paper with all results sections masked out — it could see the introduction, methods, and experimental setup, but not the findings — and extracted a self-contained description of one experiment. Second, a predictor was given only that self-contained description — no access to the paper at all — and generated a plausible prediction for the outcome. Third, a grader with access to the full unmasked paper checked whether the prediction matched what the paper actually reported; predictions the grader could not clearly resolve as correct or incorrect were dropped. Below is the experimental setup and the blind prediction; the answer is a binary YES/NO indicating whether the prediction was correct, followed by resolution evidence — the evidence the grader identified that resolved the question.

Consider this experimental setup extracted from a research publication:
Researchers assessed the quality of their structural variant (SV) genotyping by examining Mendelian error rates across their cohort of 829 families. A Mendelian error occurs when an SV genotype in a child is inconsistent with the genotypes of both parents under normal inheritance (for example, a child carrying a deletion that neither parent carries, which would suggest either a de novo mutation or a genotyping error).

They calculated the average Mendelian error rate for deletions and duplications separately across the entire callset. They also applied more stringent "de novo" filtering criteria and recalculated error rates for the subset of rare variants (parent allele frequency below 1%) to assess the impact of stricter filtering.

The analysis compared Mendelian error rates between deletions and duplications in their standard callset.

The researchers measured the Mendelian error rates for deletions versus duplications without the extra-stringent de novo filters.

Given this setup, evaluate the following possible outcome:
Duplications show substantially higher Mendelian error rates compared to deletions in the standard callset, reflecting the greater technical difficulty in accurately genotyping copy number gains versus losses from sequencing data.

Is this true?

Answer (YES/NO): YES